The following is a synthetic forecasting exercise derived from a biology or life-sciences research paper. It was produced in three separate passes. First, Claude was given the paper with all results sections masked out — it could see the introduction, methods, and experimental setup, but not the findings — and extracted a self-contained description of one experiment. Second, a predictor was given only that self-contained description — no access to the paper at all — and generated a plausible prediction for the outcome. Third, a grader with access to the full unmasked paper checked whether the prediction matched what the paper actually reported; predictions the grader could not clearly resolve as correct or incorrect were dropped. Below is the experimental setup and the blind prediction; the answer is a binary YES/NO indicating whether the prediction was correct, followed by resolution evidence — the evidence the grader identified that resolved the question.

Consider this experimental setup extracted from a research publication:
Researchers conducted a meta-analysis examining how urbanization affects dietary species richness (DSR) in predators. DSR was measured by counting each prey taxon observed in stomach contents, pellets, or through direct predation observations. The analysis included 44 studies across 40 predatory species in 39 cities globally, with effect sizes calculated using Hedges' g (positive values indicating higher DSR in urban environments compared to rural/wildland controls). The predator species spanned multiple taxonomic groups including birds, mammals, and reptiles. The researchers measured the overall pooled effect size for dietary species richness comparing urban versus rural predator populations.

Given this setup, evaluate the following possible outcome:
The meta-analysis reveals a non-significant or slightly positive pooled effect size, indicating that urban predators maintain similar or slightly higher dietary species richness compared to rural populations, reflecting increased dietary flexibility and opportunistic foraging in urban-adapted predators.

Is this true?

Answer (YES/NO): NO